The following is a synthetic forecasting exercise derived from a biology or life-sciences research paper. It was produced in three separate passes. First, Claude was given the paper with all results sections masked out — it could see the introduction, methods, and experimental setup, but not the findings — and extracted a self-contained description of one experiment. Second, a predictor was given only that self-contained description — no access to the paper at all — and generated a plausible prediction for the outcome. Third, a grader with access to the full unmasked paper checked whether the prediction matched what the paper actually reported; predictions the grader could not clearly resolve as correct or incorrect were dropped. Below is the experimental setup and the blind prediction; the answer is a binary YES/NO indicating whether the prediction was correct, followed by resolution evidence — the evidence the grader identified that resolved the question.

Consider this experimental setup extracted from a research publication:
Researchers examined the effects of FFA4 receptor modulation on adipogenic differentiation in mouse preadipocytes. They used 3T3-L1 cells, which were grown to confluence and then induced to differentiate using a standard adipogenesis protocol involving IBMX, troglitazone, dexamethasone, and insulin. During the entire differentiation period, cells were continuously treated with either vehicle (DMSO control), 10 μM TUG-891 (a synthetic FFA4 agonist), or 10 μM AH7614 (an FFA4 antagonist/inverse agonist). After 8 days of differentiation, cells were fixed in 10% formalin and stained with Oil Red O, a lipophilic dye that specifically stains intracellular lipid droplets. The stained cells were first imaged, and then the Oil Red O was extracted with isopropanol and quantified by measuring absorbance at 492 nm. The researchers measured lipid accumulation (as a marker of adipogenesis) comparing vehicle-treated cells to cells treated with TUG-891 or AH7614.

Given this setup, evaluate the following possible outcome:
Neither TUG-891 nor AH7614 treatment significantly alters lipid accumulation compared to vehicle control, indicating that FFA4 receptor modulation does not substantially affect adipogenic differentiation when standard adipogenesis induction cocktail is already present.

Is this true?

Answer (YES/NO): NO